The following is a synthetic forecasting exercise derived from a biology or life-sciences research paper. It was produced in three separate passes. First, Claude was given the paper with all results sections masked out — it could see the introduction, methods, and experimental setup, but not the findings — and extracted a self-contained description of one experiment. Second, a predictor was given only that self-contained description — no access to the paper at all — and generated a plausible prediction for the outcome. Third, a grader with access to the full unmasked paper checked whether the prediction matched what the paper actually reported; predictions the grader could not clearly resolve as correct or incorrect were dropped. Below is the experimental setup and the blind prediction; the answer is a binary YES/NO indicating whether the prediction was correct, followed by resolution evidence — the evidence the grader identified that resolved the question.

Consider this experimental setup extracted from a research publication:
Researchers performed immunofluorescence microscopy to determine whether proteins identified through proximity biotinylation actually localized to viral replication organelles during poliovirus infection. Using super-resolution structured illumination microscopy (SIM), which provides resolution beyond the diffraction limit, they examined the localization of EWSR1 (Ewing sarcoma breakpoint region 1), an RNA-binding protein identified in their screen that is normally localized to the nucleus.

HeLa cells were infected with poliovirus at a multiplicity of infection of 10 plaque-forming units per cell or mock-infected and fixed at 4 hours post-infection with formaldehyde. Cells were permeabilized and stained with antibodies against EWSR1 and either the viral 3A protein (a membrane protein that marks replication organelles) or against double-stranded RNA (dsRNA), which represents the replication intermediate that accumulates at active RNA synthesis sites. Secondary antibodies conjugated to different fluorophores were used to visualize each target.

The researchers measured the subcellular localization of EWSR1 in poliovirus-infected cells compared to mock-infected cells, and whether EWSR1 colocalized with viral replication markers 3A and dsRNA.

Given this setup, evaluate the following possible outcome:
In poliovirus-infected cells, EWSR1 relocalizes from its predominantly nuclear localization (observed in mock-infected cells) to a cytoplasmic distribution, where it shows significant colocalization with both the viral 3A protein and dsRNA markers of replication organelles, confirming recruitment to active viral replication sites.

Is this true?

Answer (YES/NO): NO